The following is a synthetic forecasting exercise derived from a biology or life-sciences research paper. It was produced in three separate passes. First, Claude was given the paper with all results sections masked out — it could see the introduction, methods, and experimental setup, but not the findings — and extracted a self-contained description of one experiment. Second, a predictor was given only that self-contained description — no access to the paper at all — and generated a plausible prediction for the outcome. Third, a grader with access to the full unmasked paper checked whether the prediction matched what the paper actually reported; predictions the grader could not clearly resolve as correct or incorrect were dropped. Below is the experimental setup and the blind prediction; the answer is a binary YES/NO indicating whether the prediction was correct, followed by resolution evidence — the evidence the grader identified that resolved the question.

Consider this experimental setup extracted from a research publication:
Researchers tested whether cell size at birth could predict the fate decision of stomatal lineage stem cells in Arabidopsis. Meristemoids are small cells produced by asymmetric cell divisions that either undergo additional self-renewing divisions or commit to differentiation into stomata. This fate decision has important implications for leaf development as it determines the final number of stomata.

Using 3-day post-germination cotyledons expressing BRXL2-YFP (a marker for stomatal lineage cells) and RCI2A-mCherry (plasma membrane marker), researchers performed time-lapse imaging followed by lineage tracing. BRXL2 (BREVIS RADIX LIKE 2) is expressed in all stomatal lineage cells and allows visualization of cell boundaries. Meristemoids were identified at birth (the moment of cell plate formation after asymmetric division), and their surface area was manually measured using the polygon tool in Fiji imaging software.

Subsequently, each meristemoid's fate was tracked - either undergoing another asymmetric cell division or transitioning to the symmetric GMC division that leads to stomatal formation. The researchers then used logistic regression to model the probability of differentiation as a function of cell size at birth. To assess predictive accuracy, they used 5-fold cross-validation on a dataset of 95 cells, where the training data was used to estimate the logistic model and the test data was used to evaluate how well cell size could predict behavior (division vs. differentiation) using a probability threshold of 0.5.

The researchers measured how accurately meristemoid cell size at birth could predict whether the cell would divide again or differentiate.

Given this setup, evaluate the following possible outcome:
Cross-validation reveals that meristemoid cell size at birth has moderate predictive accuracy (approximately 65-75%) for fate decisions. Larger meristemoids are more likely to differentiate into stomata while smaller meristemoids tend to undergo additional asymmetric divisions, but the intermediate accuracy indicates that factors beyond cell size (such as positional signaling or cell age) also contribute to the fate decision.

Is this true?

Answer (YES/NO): NO